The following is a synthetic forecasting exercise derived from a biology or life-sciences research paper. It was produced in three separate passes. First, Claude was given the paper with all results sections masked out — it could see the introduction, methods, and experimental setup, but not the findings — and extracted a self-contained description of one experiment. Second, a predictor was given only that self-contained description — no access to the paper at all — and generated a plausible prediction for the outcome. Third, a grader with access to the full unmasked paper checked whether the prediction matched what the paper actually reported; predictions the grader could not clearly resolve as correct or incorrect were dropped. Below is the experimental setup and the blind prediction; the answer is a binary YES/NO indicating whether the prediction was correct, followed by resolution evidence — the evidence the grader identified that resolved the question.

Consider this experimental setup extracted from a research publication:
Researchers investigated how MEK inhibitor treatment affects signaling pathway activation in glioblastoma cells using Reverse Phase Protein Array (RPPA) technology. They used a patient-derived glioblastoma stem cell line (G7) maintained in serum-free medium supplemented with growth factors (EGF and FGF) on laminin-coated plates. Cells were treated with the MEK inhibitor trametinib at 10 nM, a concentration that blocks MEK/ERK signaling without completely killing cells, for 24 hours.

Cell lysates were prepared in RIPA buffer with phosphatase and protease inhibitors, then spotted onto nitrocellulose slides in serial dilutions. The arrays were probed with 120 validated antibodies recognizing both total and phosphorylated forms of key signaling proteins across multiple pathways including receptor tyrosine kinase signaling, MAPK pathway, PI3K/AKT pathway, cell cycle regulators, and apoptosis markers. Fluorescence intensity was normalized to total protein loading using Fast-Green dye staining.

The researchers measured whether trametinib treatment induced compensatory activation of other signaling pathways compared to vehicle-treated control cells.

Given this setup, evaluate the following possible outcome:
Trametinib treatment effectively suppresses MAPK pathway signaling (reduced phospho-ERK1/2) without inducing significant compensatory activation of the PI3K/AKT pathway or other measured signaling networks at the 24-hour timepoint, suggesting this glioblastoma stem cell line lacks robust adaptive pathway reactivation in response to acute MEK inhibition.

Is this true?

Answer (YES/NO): NO